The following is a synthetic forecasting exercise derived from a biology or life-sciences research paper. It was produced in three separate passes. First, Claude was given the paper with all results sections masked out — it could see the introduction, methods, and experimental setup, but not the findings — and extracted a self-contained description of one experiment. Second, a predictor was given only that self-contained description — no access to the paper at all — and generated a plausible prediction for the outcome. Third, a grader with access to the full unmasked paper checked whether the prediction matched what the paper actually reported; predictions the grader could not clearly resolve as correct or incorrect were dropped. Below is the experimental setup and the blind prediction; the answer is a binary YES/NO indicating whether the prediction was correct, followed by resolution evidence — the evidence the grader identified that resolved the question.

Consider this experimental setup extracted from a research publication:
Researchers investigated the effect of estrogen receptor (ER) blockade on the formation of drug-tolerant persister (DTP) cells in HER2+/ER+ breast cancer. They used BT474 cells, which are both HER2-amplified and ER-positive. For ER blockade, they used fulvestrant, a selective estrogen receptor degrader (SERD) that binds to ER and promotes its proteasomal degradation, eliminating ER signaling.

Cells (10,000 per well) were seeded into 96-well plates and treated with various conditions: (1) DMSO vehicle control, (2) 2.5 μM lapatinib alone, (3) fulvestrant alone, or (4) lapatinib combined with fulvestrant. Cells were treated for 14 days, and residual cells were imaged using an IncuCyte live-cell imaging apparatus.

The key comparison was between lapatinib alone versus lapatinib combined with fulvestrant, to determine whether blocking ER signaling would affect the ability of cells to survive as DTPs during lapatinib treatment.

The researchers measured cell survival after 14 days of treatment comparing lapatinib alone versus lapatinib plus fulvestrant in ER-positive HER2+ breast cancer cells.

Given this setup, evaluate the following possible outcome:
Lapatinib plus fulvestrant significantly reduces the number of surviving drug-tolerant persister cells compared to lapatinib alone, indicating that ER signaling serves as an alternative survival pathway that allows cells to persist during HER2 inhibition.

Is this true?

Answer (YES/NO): YES